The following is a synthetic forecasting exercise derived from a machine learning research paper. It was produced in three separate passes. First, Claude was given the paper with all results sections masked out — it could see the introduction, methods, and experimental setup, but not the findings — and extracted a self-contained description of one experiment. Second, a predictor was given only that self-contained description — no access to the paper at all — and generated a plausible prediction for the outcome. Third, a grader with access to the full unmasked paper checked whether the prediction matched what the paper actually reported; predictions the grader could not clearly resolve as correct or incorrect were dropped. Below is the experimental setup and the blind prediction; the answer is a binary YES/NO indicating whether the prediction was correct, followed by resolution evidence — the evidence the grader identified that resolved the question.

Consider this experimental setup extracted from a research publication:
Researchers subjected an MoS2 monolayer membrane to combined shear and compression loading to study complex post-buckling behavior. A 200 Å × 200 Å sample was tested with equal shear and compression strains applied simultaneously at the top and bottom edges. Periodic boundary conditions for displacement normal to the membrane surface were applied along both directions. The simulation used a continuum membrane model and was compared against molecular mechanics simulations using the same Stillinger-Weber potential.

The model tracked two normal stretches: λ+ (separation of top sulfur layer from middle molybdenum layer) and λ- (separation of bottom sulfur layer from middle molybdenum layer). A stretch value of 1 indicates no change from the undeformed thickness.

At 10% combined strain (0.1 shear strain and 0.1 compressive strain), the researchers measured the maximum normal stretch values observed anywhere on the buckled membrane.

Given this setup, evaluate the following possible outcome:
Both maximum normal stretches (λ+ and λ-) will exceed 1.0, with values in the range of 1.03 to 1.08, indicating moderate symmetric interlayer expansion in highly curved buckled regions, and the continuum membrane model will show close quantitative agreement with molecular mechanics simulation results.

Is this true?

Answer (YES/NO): NO